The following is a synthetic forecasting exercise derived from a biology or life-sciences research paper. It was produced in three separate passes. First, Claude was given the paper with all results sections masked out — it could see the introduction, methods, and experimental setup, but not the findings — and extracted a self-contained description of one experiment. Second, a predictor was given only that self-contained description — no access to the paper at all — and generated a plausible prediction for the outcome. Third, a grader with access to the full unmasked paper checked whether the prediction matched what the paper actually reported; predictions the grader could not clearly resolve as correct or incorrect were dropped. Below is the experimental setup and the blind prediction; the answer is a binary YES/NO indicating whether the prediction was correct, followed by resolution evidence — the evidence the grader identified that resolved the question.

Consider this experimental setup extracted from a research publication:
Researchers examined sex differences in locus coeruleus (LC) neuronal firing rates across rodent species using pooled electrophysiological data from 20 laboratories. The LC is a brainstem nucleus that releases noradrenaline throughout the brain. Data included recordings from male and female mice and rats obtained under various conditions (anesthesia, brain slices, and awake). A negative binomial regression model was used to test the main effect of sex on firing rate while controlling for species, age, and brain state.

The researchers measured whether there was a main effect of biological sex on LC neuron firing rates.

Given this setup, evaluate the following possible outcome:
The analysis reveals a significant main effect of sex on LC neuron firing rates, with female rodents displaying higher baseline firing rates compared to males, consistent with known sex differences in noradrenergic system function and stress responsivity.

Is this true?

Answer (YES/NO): YES